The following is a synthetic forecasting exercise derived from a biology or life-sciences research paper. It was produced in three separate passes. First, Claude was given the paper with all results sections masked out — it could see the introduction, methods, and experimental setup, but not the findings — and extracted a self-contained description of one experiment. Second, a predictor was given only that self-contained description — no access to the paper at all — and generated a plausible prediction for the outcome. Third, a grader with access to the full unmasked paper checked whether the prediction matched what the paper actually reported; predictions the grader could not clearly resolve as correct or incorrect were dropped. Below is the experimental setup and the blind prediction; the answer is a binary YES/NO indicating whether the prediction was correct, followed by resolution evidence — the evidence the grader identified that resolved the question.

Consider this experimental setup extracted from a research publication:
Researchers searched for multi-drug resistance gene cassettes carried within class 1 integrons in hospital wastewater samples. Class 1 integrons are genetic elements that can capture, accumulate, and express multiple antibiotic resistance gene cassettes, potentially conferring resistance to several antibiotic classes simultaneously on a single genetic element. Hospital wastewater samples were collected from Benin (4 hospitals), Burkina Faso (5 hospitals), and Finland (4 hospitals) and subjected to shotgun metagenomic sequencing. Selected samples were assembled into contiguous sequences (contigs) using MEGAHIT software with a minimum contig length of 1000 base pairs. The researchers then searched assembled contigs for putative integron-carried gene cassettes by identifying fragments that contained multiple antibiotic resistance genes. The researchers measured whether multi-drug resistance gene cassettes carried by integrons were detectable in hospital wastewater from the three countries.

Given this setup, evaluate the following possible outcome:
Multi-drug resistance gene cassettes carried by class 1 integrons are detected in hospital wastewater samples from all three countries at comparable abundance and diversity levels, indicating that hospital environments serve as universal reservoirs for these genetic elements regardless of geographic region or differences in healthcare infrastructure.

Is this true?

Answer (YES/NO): NO